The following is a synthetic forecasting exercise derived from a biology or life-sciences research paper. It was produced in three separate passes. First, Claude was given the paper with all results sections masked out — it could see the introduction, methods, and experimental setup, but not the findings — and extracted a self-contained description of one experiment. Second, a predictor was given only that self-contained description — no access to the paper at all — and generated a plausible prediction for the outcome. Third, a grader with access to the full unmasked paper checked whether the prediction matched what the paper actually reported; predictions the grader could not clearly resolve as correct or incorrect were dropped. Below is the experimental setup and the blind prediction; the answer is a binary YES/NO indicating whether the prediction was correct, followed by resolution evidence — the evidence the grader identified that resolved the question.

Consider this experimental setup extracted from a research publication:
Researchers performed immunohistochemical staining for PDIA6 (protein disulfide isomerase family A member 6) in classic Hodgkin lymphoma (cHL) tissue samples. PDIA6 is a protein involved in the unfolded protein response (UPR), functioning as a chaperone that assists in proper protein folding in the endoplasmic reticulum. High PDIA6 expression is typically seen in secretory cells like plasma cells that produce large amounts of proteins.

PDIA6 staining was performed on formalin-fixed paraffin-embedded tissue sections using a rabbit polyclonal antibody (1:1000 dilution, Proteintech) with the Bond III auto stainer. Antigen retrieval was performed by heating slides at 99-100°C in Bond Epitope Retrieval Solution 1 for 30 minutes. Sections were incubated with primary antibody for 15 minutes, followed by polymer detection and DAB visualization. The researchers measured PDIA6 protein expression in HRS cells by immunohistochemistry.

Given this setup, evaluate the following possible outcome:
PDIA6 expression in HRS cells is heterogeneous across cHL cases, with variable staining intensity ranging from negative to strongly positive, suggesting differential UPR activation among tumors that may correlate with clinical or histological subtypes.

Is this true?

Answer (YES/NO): NO